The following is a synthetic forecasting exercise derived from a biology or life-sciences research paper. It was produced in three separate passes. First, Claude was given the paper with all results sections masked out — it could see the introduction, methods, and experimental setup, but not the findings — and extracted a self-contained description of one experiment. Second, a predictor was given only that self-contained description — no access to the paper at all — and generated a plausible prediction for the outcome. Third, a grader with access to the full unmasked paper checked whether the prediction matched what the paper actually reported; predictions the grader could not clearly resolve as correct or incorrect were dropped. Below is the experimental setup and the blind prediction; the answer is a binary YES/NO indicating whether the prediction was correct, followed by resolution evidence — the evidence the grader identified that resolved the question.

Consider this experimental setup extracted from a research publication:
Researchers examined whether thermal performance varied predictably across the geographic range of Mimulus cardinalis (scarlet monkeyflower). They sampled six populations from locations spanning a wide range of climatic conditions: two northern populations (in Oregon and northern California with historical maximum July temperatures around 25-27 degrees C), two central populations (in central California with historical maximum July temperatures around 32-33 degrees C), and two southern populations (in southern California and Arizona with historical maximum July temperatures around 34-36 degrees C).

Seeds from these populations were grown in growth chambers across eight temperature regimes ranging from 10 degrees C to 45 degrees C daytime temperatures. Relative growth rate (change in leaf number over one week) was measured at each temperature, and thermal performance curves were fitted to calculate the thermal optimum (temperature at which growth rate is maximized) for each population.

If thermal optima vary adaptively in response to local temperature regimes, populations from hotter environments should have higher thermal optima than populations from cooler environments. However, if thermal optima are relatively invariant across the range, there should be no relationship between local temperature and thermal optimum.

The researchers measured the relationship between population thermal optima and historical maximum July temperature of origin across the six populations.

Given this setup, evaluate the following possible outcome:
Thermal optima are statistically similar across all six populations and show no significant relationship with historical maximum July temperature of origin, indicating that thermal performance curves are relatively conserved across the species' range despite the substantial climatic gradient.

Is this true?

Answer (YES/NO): YES